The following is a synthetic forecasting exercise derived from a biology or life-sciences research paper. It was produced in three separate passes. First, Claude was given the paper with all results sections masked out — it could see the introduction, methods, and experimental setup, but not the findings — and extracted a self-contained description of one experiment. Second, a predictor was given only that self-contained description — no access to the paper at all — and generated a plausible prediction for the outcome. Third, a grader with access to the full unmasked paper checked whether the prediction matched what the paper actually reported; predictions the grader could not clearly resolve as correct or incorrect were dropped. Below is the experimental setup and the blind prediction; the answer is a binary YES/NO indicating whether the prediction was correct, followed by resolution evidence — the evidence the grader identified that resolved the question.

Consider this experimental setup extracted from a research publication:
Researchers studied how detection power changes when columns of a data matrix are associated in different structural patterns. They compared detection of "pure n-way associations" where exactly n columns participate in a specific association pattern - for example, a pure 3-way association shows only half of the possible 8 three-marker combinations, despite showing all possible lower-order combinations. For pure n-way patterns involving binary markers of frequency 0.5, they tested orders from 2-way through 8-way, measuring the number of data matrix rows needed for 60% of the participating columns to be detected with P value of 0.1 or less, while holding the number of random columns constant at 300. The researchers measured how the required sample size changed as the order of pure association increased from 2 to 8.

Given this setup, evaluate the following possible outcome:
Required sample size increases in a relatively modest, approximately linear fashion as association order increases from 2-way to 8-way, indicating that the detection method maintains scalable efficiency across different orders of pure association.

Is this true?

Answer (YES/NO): NO